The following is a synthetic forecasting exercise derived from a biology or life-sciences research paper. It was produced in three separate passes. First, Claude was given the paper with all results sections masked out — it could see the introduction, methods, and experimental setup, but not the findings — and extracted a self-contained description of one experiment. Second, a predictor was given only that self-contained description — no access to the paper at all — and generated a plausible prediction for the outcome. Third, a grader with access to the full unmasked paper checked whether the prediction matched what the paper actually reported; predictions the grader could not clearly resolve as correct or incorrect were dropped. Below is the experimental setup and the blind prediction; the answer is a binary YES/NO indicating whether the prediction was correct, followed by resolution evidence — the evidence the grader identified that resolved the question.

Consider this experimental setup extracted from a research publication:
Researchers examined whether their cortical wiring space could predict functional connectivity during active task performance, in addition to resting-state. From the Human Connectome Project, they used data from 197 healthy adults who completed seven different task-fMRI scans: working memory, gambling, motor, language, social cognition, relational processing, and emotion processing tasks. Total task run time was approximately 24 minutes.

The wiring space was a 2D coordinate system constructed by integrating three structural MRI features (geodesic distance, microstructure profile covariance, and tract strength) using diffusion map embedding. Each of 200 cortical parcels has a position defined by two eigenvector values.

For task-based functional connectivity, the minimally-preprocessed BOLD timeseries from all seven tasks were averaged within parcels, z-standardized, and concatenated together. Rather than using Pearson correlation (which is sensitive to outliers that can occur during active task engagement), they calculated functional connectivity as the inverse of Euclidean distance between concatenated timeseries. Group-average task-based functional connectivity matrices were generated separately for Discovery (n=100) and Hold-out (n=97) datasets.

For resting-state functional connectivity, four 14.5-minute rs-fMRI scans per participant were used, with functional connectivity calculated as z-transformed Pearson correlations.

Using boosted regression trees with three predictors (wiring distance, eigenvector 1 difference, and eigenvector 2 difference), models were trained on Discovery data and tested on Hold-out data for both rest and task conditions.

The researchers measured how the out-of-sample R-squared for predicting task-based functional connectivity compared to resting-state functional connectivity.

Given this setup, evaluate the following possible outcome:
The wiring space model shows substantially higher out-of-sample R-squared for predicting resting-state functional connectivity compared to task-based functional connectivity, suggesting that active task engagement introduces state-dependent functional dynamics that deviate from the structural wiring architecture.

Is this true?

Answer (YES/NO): YES